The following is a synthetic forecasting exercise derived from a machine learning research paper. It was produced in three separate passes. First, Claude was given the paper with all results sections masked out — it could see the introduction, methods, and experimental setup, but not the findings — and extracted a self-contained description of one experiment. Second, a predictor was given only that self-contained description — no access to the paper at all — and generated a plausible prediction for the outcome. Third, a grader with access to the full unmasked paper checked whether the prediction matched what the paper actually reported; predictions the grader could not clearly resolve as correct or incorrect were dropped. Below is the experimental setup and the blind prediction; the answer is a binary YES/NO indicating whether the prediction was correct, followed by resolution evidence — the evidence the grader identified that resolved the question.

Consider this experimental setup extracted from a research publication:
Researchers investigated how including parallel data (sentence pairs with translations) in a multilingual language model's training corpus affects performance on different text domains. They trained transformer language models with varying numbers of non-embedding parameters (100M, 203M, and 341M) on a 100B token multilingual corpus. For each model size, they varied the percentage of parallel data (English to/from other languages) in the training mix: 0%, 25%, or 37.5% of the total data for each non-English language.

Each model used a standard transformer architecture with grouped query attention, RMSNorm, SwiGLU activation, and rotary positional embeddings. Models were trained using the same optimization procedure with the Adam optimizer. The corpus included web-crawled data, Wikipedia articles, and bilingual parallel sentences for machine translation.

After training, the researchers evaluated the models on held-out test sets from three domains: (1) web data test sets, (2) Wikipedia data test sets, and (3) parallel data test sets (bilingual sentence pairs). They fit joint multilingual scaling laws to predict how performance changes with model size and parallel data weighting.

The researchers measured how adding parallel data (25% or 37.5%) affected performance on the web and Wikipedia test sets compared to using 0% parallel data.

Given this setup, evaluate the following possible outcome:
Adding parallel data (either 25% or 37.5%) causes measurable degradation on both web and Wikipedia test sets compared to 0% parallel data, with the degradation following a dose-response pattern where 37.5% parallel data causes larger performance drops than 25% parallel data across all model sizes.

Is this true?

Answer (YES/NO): NO